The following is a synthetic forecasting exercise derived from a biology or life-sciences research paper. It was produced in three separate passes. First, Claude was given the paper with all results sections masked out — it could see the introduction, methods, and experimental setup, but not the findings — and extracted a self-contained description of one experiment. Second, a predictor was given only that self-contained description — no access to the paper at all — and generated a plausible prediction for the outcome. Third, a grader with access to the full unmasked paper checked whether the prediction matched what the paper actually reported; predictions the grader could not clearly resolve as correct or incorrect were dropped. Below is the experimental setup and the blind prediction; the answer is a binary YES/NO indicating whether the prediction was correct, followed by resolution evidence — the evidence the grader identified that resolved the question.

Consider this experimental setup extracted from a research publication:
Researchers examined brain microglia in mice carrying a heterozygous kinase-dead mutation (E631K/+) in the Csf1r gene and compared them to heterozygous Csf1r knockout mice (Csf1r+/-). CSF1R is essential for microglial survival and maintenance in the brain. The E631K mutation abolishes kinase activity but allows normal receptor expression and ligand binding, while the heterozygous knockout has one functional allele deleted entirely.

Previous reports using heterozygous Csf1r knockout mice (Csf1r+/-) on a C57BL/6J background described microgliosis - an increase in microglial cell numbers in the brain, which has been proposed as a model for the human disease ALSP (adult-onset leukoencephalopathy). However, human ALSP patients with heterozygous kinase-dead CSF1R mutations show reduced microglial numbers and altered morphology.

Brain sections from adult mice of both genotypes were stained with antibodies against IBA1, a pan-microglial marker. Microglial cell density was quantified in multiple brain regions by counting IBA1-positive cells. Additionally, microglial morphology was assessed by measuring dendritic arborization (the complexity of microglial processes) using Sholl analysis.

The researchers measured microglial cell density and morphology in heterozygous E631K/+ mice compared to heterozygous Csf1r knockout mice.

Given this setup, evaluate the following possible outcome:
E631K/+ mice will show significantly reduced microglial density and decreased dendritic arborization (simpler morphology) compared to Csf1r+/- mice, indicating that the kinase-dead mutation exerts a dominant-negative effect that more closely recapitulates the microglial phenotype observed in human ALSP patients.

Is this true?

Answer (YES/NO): YES